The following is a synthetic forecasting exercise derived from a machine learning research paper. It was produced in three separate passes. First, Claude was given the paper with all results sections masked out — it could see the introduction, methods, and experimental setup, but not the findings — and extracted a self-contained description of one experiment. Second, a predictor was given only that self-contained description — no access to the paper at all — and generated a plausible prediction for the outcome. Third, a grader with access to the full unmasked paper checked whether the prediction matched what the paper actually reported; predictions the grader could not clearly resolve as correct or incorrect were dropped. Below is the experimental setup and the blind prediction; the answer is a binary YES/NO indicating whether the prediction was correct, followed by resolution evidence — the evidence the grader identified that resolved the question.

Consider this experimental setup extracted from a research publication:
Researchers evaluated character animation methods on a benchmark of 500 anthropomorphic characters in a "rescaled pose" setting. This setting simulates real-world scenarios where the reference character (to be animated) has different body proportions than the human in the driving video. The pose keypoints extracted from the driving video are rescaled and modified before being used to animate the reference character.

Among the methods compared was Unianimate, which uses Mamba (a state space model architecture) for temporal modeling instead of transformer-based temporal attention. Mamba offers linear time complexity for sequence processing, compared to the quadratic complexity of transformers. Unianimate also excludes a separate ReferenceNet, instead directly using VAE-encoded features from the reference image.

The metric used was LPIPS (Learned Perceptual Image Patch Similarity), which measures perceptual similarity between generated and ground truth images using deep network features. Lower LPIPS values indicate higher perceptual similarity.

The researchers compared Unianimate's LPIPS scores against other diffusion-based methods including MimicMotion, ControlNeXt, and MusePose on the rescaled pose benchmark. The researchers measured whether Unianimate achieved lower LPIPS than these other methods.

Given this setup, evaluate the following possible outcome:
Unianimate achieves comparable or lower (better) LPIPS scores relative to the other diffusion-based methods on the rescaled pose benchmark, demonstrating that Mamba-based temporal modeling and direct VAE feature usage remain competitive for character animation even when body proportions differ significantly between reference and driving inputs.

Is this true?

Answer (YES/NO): YES